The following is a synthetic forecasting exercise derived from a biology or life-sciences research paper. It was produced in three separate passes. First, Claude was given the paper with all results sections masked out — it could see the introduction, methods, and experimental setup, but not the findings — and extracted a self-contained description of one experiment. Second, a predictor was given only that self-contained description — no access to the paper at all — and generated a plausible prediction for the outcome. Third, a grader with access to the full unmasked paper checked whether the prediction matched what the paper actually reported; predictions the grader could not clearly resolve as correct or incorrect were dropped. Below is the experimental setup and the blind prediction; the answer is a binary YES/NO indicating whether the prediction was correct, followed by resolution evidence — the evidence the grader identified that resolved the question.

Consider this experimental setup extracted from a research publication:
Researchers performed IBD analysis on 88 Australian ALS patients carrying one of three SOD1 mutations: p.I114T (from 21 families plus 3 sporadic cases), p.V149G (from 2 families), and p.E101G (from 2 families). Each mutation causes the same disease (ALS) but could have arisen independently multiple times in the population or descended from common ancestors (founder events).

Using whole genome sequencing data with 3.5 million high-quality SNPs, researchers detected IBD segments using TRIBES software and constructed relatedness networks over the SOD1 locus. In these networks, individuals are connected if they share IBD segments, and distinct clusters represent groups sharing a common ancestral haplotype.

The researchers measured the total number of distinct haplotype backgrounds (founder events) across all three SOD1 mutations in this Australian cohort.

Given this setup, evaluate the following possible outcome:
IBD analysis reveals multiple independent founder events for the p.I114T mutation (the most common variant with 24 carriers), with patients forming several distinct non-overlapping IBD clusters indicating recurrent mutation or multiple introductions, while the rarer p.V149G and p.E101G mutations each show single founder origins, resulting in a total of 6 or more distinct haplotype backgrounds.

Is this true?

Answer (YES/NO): NO